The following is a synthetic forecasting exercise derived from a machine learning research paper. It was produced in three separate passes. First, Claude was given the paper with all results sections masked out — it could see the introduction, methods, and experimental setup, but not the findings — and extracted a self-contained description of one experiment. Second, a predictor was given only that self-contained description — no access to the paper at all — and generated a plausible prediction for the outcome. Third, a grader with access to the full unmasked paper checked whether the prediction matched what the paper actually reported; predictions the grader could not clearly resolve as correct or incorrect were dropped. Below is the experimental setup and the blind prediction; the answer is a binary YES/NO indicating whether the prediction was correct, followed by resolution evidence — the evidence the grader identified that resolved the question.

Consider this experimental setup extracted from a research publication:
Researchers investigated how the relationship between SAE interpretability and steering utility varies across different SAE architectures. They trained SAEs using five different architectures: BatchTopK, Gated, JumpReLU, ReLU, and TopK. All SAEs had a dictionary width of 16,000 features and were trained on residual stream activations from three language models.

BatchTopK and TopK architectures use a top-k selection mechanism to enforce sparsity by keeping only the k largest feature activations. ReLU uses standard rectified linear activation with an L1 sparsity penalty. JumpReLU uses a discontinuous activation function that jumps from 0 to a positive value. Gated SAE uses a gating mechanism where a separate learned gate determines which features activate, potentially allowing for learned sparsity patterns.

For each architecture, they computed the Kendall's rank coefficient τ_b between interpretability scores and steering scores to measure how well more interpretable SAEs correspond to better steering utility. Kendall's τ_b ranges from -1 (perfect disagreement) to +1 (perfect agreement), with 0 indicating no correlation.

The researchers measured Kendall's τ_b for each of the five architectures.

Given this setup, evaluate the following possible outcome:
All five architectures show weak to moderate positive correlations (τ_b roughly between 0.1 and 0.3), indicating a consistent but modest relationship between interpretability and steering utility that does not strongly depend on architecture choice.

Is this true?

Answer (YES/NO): NO